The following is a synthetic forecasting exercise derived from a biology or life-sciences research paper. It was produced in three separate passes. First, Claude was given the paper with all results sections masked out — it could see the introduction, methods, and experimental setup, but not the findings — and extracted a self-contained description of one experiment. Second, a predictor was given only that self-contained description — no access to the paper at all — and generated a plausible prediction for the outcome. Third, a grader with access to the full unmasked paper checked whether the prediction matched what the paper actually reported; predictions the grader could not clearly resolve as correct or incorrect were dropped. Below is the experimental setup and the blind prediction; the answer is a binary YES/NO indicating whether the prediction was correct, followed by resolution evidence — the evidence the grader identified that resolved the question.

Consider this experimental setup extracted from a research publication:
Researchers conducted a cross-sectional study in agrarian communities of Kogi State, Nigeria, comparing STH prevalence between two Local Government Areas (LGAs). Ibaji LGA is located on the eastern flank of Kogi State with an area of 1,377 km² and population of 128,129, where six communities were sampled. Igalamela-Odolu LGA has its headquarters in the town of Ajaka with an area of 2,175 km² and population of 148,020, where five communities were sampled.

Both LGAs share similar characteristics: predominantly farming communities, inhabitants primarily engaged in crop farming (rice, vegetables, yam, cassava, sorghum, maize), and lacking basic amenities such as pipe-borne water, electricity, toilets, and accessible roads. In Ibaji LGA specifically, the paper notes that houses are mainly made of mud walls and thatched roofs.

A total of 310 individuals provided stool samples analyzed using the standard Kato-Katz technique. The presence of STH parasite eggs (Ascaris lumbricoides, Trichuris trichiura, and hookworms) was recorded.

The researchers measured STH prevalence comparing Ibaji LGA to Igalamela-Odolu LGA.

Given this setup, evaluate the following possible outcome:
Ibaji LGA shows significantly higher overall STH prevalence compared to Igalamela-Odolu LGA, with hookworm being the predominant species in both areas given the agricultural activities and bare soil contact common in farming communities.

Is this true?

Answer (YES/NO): NO